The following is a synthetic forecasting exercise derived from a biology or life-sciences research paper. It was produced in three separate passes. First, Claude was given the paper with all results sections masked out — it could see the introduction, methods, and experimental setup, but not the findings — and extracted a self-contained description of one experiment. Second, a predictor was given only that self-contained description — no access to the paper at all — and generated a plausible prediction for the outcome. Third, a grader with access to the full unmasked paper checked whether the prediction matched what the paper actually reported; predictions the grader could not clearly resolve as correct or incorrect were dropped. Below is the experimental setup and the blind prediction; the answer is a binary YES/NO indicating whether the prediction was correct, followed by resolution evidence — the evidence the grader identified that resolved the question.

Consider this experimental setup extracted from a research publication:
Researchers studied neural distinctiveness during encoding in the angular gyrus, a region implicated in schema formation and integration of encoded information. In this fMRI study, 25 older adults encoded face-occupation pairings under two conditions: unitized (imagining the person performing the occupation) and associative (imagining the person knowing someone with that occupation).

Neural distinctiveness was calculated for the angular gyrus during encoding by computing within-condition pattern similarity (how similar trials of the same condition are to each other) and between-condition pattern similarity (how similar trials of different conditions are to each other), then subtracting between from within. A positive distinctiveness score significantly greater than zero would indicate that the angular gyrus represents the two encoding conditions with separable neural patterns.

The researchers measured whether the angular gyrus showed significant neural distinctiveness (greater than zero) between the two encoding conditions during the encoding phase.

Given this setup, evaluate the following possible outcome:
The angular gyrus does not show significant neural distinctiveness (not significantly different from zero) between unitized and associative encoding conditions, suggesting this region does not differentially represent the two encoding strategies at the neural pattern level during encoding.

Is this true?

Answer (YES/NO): NO